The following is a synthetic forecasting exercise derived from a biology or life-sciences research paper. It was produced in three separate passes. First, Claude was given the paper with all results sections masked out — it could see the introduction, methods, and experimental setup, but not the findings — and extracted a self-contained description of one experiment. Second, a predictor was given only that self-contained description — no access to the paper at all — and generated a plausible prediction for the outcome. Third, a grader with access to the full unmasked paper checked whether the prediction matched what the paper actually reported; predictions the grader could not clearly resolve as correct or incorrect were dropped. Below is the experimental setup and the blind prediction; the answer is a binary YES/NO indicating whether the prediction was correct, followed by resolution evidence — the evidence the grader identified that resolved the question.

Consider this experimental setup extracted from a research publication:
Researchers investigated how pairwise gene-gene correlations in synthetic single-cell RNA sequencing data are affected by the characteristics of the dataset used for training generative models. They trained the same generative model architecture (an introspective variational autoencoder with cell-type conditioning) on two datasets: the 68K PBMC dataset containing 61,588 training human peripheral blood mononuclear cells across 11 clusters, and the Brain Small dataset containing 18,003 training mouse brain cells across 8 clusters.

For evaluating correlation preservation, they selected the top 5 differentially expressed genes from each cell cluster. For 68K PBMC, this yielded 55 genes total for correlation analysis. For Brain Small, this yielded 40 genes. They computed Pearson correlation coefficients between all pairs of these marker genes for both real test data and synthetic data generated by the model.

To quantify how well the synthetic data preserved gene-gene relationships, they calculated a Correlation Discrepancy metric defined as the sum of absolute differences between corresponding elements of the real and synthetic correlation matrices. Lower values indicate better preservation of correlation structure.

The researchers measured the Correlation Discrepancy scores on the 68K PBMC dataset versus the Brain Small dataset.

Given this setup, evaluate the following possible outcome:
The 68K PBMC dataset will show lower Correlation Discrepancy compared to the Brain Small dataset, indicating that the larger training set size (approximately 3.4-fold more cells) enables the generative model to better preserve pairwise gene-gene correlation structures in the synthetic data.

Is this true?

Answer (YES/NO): YES